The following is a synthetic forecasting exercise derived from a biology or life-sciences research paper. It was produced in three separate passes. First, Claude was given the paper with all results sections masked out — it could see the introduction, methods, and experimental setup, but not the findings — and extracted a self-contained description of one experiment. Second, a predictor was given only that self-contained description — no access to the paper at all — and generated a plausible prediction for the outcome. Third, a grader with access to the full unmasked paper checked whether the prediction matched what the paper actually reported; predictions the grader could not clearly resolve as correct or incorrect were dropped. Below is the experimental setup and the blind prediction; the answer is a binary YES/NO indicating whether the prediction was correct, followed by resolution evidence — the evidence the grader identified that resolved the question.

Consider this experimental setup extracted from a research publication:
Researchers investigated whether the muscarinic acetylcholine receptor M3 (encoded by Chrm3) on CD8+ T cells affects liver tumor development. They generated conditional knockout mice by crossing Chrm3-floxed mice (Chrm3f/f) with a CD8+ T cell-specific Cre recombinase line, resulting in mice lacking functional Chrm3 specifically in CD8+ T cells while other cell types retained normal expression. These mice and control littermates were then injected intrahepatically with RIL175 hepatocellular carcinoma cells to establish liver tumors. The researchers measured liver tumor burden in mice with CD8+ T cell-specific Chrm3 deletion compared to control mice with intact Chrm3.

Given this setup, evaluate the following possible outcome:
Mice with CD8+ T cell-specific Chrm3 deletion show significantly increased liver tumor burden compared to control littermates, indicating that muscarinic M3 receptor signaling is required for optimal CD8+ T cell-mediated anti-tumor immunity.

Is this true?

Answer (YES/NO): NO